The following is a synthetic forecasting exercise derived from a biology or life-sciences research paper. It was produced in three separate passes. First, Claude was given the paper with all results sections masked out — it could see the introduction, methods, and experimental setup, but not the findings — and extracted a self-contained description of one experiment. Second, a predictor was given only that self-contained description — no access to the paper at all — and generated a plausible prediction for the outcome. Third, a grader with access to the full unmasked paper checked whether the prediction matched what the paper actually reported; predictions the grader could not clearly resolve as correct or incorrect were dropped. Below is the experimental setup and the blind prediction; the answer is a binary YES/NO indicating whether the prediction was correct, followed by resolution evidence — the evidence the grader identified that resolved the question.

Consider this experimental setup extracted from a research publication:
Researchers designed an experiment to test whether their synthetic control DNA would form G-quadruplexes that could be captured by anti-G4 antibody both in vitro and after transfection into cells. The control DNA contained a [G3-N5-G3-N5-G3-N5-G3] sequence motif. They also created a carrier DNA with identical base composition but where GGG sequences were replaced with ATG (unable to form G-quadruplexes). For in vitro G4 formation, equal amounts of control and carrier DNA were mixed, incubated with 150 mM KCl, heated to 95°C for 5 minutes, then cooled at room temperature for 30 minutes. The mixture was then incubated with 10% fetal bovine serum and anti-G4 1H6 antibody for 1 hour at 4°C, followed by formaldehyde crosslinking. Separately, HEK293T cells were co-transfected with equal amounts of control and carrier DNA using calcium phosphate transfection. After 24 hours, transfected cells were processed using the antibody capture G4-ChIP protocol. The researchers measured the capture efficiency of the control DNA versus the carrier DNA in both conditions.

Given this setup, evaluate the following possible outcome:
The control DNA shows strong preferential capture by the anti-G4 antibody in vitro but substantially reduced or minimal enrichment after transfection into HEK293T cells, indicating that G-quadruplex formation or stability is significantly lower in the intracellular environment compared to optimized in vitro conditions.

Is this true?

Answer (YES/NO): NO